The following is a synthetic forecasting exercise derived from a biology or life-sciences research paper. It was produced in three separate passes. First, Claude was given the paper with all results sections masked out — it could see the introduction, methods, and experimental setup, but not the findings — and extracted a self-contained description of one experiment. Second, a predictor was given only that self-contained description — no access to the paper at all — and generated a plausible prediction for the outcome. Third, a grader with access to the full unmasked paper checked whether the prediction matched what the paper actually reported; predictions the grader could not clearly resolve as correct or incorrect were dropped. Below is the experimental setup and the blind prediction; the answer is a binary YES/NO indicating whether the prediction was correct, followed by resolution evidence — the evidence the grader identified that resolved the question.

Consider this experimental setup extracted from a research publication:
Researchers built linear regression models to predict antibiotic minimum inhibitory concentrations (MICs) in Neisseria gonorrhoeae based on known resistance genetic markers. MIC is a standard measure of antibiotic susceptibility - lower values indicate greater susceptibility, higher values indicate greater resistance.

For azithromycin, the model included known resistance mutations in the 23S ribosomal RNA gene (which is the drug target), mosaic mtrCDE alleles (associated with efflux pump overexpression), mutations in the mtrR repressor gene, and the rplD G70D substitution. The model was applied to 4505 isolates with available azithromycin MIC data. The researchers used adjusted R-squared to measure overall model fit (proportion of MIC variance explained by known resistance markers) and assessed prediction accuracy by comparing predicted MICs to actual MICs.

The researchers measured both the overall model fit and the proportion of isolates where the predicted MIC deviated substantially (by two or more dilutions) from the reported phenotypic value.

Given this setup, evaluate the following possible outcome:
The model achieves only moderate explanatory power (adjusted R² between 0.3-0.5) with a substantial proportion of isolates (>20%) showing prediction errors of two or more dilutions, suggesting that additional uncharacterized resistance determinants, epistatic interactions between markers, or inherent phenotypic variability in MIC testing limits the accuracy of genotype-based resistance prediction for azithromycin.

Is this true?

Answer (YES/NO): NO